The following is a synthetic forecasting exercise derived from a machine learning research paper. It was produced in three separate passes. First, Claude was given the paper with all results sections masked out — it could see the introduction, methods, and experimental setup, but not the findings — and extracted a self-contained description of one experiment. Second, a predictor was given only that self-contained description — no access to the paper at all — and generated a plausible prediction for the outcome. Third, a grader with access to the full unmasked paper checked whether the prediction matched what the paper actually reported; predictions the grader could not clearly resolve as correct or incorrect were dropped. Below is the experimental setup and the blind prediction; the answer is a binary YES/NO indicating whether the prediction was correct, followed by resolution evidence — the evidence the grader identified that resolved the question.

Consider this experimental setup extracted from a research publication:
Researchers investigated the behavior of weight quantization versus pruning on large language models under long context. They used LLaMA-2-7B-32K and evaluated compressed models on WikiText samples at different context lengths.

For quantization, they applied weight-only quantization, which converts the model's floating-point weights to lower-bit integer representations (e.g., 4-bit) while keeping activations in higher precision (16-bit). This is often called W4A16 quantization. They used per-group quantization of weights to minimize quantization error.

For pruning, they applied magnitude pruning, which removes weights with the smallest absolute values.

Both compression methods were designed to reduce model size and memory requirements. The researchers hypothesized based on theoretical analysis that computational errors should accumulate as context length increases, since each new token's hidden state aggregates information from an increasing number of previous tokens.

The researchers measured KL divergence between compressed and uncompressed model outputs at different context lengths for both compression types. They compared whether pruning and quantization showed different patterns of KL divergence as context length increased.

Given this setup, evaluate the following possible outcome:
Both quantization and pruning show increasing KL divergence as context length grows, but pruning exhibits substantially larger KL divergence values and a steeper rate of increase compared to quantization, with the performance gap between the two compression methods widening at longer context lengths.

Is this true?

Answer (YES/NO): NO